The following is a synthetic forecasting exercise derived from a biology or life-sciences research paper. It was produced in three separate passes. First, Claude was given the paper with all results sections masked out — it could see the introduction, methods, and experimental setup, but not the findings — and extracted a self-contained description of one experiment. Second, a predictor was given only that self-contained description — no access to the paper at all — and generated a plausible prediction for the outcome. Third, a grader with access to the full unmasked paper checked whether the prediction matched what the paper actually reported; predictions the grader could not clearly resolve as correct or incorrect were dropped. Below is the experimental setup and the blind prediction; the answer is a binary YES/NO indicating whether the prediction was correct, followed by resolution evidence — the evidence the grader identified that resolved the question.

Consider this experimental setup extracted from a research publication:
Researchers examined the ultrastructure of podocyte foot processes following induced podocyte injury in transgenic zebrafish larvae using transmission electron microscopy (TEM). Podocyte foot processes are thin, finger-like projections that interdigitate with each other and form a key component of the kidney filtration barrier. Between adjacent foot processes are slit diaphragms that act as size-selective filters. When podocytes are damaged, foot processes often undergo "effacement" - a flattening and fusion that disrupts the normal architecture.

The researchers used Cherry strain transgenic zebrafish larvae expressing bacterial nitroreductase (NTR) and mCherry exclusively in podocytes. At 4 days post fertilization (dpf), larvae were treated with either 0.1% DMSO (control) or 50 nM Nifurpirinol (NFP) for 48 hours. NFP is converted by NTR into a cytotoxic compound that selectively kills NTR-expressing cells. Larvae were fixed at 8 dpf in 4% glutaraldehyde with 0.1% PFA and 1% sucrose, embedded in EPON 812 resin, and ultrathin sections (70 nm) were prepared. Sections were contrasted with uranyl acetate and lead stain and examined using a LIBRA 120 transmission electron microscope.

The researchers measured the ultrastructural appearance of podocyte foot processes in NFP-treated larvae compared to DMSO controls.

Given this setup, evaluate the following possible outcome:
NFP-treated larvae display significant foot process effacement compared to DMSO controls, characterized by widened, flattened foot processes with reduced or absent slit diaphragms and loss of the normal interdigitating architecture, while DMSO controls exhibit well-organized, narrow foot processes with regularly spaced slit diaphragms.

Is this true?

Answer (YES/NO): YES